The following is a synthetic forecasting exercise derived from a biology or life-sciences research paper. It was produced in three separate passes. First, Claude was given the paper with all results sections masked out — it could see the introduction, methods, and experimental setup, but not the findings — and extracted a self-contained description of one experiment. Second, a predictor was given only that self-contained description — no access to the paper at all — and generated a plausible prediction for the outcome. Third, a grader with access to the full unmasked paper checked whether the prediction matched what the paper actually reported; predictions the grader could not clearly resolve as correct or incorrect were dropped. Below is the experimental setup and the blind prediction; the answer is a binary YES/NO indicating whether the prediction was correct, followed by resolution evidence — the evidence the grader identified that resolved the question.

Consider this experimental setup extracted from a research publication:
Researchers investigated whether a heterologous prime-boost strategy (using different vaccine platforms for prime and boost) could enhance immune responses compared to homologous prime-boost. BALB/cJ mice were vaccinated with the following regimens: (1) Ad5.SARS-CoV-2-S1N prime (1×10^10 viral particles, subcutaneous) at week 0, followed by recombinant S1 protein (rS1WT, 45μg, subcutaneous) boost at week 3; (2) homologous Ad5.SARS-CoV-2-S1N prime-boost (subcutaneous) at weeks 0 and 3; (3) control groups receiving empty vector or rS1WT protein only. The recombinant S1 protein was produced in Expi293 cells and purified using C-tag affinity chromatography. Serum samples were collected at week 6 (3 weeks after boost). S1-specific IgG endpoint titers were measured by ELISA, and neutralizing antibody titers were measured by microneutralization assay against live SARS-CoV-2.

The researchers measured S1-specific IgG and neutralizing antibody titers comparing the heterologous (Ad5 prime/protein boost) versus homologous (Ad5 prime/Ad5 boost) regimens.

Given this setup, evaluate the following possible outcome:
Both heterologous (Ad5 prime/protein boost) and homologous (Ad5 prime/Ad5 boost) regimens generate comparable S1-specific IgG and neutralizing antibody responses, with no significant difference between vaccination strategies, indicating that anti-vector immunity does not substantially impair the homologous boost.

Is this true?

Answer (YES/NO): NO